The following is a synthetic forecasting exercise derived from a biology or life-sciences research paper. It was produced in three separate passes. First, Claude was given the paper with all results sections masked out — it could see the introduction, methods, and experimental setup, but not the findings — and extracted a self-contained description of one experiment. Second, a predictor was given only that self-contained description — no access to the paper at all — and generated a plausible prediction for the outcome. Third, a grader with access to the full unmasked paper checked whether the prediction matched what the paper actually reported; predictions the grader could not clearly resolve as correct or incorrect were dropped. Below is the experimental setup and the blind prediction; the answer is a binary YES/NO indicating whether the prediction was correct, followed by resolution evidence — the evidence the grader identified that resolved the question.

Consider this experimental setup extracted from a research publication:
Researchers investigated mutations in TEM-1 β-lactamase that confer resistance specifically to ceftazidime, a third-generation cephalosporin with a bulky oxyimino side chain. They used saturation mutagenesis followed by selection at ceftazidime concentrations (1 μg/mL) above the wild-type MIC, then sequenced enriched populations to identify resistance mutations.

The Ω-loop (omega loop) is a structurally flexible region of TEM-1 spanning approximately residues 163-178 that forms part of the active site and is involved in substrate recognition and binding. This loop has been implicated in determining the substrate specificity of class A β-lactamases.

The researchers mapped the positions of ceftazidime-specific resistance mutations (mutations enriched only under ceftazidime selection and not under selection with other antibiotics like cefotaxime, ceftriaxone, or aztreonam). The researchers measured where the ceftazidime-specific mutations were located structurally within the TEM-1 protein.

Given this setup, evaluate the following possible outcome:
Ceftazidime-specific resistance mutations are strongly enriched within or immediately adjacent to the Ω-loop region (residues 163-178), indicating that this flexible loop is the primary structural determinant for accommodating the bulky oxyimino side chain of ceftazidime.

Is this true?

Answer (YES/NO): NO